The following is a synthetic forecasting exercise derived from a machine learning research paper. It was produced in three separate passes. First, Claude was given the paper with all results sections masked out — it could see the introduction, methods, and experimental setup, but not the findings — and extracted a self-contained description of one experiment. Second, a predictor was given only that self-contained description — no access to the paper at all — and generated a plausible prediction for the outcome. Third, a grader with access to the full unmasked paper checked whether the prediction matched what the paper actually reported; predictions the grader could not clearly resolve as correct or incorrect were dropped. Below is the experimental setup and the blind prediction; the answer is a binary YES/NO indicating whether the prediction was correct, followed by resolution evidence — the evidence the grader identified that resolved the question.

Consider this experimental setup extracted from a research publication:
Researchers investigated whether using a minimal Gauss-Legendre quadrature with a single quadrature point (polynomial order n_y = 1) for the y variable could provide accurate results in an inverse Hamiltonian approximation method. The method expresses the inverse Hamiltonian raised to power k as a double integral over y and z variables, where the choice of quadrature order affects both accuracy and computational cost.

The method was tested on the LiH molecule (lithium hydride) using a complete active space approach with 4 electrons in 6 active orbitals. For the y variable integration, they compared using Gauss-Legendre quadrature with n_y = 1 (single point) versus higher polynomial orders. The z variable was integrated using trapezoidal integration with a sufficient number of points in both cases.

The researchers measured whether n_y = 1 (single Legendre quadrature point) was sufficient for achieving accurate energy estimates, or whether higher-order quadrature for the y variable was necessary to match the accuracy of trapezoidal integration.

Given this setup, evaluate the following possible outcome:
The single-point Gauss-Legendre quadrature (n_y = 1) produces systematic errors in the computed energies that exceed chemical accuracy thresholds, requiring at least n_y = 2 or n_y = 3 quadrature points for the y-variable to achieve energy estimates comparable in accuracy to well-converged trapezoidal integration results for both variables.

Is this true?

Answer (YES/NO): NO